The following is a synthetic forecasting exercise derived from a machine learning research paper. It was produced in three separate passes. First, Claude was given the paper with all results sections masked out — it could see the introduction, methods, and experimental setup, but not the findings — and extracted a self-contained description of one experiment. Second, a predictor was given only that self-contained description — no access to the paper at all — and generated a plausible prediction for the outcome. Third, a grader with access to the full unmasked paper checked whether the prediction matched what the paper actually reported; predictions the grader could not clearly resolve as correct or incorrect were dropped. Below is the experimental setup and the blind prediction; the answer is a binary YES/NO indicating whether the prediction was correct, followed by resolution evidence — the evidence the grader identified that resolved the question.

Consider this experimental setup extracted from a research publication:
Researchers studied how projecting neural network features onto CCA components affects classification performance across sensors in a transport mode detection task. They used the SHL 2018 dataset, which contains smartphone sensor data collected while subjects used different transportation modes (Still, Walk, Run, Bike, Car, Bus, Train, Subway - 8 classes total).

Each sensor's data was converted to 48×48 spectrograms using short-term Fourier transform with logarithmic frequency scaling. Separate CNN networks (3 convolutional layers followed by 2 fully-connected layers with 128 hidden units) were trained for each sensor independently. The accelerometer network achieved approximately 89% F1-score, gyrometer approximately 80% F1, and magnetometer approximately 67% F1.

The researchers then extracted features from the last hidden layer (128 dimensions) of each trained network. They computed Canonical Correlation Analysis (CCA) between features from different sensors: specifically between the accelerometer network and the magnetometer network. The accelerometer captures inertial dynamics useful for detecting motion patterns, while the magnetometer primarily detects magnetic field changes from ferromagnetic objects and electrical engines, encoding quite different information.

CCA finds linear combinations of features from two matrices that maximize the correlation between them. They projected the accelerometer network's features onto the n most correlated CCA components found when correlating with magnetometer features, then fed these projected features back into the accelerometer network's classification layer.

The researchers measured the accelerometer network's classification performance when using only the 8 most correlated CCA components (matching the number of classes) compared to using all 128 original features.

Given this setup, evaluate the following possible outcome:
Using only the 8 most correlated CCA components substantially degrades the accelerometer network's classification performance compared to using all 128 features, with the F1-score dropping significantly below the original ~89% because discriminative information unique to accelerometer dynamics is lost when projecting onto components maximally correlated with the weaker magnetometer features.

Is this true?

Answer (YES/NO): NO